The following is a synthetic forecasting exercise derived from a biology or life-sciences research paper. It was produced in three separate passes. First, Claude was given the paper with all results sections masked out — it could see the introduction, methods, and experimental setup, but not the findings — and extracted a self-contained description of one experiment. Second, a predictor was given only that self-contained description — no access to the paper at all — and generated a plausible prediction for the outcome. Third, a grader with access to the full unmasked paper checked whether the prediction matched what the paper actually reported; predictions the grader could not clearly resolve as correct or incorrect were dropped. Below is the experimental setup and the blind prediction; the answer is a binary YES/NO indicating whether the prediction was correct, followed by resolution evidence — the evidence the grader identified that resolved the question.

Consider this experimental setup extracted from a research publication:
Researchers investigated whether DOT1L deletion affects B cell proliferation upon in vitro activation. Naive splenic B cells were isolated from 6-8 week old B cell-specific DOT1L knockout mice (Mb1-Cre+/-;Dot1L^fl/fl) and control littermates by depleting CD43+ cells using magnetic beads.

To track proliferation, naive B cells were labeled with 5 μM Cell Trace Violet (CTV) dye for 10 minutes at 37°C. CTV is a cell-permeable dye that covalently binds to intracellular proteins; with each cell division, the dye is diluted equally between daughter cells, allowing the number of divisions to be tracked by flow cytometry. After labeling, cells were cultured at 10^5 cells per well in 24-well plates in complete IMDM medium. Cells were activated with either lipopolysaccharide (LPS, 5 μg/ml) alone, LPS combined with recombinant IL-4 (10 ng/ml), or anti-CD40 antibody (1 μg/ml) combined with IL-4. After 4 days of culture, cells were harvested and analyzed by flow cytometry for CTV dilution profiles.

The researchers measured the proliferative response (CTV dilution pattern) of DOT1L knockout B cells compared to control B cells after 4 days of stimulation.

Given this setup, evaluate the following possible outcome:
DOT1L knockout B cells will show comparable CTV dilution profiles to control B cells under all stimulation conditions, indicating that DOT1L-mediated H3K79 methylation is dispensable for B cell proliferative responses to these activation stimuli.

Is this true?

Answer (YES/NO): NO